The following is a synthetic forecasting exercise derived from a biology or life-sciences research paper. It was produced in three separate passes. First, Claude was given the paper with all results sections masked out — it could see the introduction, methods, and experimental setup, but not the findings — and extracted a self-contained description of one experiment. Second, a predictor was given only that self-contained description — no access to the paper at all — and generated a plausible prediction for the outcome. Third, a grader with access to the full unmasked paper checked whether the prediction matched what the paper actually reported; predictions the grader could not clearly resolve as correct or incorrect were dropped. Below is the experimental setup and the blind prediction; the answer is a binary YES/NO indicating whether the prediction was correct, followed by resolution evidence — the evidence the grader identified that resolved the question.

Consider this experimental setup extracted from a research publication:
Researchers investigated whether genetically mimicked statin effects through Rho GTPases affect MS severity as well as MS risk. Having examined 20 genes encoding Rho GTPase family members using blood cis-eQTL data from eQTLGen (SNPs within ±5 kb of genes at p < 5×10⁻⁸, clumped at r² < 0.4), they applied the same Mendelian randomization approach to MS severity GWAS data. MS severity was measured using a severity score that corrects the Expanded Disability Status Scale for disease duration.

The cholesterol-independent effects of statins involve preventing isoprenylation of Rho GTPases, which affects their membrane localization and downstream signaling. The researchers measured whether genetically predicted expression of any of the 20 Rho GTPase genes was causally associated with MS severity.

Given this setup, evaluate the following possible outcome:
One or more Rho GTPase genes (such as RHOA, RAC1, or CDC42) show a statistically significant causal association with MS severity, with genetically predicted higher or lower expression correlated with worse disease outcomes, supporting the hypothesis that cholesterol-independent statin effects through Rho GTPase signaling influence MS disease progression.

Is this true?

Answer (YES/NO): NO